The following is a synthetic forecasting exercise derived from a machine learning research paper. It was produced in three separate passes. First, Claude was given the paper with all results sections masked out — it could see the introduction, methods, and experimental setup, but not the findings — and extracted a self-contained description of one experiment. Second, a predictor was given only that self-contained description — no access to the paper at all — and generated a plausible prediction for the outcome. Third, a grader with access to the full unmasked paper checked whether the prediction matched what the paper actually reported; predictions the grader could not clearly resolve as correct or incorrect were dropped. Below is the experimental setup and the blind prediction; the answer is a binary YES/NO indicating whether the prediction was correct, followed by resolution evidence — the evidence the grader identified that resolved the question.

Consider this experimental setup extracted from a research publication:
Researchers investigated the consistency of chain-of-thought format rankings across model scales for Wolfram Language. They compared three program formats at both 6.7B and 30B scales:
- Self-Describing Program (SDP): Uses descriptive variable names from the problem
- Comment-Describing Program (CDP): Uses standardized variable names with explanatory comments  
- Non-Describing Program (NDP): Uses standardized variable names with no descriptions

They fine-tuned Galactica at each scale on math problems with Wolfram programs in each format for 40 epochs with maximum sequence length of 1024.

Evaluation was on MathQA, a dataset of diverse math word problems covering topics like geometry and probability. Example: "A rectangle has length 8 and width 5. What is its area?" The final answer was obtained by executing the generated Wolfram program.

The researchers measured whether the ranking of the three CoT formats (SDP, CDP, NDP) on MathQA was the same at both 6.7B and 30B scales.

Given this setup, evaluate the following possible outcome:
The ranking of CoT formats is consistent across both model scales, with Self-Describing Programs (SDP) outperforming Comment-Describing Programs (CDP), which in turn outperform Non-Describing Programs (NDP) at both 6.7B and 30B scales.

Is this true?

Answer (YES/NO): NO